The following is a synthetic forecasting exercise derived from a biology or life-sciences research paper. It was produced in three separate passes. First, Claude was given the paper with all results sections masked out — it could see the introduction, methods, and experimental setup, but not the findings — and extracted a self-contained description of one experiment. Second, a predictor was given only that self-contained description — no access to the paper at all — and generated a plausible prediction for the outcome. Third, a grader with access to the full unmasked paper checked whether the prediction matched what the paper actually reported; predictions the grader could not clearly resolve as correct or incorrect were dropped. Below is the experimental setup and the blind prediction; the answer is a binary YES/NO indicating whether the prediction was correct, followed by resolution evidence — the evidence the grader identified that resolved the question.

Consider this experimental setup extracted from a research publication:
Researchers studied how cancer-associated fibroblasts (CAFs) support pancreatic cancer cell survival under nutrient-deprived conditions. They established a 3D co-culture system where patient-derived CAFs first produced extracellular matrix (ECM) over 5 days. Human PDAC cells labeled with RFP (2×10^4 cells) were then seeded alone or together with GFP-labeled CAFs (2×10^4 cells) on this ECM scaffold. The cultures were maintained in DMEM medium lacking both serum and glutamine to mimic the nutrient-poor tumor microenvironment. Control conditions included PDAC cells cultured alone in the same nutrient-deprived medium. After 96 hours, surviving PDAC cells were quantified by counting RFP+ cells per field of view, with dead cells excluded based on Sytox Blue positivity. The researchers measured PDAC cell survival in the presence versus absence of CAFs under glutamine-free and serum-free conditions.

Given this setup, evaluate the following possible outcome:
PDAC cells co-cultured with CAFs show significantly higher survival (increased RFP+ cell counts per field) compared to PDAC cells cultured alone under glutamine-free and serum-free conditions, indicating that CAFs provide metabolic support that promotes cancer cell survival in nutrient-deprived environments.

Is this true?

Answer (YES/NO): YES